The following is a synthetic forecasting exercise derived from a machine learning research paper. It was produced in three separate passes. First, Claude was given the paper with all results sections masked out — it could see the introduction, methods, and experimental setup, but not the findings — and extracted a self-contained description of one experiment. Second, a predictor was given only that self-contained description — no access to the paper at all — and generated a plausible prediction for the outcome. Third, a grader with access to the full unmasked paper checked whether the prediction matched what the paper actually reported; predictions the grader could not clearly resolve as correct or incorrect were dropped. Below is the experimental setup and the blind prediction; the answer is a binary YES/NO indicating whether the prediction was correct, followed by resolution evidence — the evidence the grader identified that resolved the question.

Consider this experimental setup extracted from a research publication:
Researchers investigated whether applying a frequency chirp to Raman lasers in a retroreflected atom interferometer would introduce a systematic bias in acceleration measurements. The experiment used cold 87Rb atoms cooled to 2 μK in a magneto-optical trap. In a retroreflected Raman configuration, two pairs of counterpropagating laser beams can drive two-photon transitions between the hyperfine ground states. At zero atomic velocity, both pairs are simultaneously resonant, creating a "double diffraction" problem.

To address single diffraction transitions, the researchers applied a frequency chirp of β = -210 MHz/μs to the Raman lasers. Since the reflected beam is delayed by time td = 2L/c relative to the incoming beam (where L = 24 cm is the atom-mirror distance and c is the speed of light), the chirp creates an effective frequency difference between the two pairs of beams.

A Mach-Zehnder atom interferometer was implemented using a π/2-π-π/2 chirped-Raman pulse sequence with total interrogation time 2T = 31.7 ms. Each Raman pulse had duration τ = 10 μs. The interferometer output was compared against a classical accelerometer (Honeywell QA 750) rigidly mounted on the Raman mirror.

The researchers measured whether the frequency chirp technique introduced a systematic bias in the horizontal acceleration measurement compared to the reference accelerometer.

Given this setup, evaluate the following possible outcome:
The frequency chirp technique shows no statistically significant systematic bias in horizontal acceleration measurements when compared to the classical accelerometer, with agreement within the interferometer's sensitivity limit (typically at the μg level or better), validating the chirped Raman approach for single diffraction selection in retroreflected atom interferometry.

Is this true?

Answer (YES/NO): YES